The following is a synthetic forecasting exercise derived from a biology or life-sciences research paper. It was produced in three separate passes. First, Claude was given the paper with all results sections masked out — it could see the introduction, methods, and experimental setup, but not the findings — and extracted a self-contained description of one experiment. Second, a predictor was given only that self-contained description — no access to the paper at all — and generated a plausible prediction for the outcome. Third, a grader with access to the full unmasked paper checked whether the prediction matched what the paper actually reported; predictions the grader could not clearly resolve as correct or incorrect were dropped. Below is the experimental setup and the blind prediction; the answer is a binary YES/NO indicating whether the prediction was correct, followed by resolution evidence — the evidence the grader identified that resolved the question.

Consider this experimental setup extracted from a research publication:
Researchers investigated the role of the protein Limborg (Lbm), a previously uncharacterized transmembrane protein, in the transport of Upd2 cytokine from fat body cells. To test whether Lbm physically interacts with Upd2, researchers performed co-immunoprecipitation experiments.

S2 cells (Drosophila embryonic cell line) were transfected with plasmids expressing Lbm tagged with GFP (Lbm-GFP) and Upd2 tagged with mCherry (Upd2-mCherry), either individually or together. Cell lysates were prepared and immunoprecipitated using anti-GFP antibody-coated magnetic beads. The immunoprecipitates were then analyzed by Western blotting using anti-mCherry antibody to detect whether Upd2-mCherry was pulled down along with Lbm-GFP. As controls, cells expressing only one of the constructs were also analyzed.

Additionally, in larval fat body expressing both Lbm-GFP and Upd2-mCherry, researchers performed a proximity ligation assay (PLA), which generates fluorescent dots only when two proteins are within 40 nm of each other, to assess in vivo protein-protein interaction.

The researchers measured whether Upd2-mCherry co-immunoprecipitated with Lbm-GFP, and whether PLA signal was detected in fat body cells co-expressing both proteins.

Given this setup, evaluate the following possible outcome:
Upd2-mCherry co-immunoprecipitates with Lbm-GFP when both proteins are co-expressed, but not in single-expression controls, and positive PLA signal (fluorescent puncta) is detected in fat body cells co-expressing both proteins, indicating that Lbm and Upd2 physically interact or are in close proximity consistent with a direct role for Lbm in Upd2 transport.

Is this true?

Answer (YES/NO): YES